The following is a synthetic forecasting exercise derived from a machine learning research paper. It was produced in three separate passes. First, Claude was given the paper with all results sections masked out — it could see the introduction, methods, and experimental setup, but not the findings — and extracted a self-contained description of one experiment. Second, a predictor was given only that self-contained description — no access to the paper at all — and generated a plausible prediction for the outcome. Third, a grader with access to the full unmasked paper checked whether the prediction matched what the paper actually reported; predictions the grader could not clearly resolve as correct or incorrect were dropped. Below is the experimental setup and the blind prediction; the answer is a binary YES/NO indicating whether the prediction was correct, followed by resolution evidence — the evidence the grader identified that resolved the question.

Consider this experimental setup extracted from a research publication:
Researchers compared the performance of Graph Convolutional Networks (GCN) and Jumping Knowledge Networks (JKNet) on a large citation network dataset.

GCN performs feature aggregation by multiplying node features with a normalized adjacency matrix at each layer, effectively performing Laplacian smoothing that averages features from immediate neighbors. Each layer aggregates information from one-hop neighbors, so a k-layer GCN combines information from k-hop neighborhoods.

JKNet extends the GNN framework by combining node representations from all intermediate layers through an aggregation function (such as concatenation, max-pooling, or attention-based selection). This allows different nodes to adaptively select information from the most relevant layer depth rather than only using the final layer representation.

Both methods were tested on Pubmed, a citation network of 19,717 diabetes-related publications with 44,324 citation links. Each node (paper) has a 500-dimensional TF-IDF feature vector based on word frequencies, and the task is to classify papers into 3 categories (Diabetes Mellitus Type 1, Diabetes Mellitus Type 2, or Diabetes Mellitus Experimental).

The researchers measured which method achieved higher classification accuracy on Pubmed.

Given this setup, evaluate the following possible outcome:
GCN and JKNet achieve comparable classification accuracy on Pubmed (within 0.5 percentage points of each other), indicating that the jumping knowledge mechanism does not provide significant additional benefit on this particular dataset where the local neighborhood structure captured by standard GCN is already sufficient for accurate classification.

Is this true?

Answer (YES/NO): NO